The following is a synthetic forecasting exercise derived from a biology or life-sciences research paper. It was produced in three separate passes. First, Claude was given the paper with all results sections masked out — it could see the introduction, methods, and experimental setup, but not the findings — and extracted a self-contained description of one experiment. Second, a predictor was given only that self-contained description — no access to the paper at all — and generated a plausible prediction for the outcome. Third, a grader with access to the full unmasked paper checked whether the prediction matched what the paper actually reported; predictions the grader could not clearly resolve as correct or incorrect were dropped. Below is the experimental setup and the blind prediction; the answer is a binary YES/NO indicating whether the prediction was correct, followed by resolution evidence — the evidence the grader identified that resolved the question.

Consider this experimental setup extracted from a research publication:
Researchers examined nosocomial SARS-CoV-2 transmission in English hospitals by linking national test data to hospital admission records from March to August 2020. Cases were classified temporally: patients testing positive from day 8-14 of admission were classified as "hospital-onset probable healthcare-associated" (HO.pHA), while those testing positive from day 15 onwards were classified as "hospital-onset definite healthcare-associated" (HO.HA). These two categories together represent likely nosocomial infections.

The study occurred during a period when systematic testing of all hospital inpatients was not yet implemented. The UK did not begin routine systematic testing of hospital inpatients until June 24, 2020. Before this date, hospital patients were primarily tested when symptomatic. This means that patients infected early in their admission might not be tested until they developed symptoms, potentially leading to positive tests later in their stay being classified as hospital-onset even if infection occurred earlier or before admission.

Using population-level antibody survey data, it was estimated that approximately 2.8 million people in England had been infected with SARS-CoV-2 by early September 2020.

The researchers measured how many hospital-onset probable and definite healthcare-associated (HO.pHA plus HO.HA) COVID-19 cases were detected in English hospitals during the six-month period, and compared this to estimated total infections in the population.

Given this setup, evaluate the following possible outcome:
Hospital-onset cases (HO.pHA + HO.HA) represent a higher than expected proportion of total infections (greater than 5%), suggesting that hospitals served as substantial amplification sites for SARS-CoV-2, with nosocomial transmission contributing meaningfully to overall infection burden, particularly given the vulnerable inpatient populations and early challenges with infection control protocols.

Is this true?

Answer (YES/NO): NO